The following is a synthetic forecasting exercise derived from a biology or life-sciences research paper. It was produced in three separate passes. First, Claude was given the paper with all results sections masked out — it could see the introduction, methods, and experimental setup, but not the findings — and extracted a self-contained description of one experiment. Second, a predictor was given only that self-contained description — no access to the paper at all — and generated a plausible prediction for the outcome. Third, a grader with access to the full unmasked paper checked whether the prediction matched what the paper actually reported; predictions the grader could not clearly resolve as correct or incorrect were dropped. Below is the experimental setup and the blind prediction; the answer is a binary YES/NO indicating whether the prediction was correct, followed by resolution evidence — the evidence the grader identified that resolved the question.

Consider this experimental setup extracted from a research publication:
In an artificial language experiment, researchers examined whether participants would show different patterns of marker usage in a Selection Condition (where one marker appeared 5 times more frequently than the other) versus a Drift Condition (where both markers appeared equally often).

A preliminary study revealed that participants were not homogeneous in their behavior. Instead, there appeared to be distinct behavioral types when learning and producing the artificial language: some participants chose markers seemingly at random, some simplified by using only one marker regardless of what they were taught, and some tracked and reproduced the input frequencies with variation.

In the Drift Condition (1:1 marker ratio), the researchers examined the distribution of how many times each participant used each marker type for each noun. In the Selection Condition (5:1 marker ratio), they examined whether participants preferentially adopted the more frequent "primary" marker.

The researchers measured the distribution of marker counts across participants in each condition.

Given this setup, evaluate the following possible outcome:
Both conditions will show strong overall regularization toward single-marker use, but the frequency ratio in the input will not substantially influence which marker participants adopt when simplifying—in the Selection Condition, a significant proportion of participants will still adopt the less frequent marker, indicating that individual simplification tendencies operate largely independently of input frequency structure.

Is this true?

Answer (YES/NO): NO